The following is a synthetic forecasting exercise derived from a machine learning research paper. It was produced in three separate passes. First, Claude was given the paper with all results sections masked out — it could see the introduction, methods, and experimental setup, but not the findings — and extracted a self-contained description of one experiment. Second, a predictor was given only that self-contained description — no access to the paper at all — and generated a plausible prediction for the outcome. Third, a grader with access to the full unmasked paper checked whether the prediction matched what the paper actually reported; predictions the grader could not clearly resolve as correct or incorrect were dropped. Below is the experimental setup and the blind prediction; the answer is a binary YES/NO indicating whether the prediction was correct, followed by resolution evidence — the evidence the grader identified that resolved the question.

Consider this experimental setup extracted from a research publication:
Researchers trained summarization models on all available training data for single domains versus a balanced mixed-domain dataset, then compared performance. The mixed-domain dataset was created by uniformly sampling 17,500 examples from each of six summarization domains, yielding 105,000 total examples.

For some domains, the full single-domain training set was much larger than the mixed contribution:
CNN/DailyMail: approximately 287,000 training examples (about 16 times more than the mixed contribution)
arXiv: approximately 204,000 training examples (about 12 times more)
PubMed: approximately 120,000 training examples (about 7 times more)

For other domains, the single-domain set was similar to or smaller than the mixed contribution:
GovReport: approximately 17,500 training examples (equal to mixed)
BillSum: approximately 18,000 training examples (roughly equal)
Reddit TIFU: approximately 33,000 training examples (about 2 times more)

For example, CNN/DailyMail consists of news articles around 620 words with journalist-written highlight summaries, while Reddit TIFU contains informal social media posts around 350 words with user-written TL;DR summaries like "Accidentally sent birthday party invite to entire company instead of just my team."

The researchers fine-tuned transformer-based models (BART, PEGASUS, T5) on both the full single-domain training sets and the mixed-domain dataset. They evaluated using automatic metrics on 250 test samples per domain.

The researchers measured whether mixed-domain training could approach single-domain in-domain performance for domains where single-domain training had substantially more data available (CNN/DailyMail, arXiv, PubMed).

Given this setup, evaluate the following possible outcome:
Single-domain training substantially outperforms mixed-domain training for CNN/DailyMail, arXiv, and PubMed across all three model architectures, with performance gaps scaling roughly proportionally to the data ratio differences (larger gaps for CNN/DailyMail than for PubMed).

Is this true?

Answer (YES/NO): NO